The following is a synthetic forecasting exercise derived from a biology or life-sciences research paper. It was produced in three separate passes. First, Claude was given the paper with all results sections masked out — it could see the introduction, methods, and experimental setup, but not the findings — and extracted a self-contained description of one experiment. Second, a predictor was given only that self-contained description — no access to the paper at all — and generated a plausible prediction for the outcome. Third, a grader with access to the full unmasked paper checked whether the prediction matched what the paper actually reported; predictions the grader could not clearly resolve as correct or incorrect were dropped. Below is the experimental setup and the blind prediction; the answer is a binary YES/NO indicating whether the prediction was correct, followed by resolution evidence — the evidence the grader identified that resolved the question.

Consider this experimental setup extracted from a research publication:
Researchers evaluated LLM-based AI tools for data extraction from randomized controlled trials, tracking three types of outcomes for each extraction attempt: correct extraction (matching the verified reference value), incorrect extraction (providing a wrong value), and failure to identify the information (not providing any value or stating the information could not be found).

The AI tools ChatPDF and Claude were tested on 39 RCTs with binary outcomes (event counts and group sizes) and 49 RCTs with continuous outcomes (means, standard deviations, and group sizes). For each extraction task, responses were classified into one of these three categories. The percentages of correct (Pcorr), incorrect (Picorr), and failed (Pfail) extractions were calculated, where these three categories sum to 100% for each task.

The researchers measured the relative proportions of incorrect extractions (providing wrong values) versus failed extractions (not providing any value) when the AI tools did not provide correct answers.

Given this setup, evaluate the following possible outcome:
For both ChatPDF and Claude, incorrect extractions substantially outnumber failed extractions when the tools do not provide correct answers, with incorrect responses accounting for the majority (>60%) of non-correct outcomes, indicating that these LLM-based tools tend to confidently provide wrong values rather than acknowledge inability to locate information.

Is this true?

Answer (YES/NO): NO